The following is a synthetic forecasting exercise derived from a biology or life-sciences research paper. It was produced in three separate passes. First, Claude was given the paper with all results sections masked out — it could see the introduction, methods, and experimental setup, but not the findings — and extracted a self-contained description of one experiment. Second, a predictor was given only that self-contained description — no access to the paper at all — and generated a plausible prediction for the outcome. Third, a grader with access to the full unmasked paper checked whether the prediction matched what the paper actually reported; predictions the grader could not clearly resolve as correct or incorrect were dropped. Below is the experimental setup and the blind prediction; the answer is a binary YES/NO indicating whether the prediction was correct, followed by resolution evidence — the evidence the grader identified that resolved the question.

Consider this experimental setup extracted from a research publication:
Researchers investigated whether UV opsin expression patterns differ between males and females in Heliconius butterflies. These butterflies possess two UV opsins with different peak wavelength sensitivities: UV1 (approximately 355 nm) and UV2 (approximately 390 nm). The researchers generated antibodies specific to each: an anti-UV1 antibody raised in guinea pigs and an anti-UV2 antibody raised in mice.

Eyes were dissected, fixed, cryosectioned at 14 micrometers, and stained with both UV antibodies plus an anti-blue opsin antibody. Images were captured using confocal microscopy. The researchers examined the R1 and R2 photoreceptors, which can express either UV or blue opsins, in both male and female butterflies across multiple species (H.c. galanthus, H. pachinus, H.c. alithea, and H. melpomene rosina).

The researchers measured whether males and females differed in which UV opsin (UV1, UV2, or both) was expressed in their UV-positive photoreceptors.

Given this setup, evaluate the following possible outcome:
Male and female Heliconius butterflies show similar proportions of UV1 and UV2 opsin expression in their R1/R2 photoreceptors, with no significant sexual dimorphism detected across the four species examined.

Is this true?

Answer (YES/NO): NO